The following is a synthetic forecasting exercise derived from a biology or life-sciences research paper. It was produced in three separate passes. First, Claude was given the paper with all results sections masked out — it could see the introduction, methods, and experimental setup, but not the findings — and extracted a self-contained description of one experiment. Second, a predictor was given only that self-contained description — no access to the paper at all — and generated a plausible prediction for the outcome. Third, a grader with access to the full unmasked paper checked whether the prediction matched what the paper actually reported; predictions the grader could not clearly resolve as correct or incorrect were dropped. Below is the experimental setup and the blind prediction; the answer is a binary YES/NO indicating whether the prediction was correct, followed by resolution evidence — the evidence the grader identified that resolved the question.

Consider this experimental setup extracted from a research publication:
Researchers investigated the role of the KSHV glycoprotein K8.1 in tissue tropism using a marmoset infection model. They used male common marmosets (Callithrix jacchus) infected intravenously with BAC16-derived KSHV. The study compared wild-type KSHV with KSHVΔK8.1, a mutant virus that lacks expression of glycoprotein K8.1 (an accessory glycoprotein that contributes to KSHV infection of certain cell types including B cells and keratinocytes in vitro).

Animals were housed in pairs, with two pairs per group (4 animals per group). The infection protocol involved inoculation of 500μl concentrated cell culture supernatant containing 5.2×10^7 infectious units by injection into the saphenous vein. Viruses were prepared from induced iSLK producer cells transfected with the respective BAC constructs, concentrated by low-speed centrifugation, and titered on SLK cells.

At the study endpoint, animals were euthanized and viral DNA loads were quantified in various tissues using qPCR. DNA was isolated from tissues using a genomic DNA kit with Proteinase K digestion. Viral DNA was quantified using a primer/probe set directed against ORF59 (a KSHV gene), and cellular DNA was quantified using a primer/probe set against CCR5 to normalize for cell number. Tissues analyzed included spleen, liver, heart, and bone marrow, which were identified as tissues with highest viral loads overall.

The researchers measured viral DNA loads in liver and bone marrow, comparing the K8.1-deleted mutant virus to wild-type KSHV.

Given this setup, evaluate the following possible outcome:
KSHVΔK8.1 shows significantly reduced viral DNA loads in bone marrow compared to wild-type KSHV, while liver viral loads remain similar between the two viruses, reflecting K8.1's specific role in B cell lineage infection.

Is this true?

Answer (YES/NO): NO